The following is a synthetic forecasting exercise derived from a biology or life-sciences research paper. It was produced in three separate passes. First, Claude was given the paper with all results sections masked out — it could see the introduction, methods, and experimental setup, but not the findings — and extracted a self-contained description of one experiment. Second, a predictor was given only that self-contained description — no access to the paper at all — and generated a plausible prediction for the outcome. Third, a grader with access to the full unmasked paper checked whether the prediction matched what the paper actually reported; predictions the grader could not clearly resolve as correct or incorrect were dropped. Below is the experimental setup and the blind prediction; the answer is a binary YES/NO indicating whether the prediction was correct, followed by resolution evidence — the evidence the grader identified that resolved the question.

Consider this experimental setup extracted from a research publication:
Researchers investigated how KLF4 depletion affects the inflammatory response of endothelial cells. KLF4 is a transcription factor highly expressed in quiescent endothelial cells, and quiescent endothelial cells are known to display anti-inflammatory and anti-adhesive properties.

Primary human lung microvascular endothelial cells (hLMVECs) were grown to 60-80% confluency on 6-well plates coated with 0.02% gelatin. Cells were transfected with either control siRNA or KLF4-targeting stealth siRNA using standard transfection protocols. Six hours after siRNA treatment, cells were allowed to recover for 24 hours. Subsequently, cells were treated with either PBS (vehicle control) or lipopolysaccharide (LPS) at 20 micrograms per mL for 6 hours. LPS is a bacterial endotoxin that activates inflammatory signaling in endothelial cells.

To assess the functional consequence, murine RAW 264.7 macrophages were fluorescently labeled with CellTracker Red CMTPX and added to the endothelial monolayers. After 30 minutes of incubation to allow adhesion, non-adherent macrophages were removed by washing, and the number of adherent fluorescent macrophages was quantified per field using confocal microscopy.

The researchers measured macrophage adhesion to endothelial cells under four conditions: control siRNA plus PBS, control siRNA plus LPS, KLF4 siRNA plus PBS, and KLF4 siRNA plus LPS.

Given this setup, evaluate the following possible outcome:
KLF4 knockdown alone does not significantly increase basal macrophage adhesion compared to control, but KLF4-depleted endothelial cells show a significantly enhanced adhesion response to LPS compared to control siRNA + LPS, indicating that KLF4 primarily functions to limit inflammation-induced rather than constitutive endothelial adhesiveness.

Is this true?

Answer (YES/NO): NO